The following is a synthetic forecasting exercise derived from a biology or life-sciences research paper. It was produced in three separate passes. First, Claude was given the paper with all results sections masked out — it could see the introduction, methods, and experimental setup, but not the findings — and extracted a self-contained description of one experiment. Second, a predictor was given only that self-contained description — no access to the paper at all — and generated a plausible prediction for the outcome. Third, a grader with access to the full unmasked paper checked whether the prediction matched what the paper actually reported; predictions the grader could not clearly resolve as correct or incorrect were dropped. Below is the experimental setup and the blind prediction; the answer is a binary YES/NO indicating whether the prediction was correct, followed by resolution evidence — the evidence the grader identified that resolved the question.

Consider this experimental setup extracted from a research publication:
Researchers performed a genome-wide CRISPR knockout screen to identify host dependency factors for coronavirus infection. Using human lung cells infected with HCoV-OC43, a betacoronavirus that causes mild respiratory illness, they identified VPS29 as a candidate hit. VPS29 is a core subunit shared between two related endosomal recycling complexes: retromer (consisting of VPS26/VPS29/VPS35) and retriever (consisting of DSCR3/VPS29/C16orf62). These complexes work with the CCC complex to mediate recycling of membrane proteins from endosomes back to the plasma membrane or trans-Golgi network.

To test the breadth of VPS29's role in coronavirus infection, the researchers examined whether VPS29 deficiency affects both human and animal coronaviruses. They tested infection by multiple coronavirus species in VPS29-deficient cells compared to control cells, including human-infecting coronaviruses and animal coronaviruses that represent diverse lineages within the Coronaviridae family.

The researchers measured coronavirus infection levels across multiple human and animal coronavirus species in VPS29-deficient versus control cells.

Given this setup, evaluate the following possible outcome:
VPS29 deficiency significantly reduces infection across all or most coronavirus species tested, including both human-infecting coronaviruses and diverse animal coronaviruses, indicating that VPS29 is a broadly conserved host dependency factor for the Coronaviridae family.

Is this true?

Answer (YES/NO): YES